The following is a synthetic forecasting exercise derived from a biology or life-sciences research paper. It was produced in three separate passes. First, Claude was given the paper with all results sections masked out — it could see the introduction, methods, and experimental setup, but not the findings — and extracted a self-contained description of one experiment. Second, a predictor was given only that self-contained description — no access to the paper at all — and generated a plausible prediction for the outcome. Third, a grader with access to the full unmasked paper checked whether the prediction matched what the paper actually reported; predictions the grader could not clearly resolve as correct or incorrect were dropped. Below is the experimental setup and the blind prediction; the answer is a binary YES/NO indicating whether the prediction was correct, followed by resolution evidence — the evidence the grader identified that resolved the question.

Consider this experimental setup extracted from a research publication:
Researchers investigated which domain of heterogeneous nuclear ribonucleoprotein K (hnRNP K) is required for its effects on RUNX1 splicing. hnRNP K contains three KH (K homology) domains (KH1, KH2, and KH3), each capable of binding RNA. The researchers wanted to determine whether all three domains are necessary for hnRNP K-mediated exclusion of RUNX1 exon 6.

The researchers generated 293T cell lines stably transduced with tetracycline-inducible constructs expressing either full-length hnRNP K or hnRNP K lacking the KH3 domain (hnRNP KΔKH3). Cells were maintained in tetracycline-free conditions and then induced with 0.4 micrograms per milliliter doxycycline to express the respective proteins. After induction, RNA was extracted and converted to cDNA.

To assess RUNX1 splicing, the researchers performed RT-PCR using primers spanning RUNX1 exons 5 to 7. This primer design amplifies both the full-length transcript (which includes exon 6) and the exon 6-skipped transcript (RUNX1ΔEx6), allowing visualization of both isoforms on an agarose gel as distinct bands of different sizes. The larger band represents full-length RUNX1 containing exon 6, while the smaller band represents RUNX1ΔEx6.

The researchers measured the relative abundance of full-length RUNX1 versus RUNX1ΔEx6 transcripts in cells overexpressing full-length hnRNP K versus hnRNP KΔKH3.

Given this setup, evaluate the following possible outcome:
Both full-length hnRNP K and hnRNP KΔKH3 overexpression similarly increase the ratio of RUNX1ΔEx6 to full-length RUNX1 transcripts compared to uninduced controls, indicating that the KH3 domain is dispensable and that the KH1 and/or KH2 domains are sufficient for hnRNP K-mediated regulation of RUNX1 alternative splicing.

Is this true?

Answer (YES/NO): NO